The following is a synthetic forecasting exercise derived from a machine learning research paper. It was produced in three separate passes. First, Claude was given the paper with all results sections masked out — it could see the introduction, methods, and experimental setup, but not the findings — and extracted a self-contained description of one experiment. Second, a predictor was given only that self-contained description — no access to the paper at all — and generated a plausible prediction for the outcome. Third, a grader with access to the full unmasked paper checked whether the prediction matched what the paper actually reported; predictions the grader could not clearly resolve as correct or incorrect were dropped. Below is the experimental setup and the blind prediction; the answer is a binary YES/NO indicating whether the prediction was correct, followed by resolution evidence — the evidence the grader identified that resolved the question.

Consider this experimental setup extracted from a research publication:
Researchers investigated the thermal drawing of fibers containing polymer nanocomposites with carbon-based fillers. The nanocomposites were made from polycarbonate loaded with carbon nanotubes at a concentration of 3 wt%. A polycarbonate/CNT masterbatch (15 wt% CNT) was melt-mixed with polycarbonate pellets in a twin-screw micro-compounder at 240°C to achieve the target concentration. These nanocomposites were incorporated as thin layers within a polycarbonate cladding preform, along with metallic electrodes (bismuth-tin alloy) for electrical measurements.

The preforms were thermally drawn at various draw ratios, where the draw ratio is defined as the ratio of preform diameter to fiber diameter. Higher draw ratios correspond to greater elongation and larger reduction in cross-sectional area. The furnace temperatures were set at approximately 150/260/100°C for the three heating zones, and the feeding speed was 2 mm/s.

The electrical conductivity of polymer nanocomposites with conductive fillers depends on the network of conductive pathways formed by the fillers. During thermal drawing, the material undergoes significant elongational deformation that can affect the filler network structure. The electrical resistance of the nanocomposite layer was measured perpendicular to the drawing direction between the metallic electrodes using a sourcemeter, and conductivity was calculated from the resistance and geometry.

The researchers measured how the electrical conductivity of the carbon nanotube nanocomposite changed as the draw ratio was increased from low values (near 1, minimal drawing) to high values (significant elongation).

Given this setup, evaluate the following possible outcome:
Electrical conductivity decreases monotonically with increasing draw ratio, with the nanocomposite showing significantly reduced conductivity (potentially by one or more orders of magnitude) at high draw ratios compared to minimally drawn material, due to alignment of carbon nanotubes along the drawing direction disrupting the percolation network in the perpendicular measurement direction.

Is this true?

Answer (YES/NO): YES